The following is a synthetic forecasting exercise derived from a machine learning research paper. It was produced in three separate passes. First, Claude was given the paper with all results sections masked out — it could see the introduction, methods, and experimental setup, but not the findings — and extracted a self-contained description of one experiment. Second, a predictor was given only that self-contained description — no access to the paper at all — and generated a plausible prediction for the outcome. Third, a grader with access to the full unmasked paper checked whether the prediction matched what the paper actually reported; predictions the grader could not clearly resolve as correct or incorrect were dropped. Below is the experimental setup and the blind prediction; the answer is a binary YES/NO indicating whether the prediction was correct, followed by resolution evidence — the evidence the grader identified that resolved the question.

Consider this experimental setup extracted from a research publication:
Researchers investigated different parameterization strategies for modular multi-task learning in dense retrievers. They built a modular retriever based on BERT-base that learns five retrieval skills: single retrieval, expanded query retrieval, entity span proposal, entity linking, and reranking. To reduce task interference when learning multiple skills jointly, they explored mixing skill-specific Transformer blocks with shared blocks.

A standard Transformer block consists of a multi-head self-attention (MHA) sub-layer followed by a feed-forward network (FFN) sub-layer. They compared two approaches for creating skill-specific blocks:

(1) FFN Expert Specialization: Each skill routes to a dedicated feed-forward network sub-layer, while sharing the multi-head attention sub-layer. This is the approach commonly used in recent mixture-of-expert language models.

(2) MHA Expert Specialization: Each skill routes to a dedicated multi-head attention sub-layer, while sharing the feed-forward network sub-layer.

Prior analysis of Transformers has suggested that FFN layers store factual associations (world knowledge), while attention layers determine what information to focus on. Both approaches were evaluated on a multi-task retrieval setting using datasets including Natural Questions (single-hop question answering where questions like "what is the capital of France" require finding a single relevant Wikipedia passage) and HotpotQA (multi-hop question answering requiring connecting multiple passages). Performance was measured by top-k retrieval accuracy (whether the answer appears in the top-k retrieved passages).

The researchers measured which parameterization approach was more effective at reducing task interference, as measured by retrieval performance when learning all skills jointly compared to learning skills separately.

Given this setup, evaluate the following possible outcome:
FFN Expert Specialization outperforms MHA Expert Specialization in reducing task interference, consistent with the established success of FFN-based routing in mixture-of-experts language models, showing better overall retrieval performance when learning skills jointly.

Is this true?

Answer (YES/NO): NO